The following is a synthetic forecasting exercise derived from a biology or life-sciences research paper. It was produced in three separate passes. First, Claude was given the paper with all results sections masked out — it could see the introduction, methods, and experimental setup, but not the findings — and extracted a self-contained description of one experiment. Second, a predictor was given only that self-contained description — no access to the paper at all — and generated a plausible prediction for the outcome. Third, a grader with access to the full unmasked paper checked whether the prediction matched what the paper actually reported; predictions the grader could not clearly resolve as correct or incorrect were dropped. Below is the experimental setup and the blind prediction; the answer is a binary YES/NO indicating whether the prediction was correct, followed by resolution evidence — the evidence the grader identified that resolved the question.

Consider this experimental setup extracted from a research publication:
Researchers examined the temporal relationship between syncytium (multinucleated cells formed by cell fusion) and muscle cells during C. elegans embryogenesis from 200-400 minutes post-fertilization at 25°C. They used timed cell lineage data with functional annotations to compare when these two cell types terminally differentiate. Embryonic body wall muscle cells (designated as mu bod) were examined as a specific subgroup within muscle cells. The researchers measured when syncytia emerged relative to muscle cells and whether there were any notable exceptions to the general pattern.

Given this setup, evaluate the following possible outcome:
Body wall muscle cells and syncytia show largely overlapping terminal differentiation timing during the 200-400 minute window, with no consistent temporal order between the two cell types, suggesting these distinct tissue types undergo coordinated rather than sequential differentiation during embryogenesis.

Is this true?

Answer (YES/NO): NO